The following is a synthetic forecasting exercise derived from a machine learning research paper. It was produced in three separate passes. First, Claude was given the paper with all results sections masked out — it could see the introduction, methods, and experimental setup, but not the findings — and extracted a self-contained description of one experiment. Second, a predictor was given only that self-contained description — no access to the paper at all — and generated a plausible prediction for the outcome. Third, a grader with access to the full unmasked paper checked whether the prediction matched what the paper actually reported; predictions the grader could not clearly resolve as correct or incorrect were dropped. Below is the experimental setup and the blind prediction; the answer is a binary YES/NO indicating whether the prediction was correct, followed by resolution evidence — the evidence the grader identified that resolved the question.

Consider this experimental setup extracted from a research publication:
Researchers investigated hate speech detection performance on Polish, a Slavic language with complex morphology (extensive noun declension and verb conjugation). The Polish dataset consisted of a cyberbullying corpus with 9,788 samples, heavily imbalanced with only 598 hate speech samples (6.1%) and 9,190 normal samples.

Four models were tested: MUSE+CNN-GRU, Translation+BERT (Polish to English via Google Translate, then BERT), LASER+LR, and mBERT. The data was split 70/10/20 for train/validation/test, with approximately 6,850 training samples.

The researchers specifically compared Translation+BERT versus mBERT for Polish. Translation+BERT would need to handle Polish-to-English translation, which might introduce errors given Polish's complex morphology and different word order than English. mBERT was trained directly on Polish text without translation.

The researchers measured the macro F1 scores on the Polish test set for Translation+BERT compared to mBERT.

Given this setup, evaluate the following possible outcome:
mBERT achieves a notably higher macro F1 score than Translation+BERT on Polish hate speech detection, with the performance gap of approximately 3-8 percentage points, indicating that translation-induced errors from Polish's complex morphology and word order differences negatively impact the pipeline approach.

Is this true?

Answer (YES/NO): NO